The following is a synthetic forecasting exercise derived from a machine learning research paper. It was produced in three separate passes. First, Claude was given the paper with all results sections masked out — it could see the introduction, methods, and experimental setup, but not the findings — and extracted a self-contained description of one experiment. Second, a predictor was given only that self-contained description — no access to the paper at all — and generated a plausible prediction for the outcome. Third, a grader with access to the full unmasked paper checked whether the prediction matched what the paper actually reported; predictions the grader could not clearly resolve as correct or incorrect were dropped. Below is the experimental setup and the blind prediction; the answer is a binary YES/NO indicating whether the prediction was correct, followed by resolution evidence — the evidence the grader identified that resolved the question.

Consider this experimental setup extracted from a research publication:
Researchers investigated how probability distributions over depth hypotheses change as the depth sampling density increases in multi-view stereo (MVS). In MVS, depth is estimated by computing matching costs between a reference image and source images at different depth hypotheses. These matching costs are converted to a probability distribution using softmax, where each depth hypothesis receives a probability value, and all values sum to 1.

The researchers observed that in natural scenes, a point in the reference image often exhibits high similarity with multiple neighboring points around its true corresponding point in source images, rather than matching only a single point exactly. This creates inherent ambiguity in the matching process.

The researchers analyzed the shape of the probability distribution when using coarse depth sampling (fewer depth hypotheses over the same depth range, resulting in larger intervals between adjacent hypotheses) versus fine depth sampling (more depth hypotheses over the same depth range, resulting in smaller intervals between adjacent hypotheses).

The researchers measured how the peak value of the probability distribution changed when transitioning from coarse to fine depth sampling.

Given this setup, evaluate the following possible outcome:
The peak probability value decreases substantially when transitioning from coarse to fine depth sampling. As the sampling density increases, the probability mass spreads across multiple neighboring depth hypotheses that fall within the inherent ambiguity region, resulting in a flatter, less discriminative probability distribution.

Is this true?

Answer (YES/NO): YES